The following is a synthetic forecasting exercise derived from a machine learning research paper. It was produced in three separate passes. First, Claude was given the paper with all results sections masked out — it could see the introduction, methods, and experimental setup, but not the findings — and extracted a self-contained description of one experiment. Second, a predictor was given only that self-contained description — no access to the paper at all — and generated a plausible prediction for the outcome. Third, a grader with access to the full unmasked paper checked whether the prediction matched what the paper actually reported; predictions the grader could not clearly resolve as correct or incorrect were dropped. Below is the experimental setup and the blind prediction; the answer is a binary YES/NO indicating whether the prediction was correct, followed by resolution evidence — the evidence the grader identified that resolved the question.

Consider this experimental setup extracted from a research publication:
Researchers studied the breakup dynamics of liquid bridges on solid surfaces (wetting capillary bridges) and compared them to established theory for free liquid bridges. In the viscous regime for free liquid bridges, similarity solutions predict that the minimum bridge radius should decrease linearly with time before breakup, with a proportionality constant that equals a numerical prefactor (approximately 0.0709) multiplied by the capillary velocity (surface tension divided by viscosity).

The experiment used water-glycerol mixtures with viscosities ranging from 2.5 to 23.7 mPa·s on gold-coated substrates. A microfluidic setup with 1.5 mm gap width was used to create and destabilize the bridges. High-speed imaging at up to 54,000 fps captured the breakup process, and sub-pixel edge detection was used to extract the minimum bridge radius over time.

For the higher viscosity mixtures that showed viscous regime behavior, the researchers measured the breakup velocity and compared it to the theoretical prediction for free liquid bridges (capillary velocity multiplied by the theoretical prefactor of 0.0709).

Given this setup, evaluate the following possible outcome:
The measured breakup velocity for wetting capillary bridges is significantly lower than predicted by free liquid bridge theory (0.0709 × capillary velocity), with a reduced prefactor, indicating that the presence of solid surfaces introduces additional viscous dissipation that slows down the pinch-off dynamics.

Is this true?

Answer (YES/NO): YES